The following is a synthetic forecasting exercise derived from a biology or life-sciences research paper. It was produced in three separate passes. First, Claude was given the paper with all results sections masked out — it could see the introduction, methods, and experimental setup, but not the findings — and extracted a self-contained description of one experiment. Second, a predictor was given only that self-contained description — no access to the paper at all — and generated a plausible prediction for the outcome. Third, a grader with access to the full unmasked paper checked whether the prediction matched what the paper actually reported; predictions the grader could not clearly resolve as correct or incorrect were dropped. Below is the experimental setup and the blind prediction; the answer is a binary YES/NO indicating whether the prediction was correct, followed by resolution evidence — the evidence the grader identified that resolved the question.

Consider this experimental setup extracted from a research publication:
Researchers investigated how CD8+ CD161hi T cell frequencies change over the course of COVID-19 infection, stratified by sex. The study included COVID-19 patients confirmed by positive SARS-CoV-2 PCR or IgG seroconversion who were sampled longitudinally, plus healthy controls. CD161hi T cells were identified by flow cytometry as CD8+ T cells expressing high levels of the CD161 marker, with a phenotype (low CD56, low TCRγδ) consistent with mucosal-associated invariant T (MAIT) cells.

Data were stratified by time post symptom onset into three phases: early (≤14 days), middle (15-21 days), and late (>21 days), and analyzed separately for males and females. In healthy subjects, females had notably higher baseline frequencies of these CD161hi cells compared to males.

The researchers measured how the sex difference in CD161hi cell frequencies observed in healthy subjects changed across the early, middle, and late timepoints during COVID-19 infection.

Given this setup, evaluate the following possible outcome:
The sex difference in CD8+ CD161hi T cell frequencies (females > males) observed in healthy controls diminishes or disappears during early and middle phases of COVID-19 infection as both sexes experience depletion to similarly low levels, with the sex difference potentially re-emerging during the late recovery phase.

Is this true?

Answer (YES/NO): NO